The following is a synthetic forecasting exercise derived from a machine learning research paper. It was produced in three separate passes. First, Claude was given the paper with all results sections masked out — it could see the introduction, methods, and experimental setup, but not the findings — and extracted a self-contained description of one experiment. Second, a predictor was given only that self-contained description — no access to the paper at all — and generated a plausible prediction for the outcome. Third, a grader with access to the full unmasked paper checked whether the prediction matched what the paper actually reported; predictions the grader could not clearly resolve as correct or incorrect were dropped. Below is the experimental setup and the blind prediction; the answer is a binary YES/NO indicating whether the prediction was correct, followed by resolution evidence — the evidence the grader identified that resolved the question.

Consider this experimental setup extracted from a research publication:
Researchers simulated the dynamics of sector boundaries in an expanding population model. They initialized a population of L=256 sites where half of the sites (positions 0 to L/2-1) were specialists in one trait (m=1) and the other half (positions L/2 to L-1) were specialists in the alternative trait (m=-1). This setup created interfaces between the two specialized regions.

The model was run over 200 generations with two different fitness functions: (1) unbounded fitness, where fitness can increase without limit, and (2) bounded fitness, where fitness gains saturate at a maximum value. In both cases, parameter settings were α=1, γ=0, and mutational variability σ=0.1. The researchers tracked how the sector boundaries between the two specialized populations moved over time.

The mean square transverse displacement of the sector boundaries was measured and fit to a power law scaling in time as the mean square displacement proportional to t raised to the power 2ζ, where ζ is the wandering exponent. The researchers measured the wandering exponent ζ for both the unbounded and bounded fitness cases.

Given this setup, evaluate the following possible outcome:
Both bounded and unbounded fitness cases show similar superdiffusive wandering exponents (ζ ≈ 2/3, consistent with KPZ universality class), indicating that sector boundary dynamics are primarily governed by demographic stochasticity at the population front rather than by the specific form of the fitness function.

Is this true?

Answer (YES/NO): NO